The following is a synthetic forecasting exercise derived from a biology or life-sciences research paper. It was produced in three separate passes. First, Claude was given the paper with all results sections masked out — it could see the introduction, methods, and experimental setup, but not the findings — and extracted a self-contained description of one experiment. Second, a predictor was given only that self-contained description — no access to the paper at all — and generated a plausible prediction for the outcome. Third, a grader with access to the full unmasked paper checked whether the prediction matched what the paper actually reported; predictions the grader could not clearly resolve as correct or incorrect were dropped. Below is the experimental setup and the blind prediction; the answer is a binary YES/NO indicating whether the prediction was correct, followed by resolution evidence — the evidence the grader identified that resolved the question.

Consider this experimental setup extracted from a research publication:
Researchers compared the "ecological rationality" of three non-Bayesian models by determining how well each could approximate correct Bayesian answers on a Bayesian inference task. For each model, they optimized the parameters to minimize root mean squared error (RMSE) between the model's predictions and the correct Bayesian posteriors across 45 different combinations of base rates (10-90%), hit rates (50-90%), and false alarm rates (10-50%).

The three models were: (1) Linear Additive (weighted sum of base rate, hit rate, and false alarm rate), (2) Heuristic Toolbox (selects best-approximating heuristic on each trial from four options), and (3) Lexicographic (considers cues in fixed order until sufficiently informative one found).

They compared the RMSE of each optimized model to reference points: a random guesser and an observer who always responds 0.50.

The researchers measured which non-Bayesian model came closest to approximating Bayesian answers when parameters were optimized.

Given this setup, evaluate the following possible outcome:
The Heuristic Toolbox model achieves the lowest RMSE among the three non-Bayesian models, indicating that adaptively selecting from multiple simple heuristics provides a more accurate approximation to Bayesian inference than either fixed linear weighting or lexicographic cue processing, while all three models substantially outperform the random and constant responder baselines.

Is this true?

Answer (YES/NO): NO